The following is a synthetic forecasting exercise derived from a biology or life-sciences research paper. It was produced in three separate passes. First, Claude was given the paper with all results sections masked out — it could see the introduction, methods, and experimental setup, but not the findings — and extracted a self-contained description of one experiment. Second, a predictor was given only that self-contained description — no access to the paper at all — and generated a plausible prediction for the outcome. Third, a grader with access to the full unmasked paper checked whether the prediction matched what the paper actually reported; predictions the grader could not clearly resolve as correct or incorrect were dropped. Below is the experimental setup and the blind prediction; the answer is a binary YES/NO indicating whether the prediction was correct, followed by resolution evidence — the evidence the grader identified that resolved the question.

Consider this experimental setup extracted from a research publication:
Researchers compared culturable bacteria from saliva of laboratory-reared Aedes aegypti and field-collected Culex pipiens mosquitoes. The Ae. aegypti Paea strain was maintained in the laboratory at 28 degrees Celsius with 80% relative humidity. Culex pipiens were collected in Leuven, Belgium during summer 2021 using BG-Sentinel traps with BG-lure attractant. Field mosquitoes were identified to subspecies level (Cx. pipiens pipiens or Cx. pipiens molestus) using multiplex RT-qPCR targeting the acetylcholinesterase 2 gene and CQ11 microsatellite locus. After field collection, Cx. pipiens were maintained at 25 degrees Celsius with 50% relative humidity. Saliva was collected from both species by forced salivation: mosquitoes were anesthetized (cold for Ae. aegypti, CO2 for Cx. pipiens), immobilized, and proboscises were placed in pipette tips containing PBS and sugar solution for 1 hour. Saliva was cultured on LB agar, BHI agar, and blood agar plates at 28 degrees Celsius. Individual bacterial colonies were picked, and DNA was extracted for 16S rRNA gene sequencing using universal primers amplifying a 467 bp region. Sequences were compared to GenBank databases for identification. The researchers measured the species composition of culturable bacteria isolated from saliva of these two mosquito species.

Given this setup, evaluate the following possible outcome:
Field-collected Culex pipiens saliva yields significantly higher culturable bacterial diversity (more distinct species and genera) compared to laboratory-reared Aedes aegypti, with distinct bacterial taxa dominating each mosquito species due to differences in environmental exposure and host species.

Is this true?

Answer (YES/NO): NO